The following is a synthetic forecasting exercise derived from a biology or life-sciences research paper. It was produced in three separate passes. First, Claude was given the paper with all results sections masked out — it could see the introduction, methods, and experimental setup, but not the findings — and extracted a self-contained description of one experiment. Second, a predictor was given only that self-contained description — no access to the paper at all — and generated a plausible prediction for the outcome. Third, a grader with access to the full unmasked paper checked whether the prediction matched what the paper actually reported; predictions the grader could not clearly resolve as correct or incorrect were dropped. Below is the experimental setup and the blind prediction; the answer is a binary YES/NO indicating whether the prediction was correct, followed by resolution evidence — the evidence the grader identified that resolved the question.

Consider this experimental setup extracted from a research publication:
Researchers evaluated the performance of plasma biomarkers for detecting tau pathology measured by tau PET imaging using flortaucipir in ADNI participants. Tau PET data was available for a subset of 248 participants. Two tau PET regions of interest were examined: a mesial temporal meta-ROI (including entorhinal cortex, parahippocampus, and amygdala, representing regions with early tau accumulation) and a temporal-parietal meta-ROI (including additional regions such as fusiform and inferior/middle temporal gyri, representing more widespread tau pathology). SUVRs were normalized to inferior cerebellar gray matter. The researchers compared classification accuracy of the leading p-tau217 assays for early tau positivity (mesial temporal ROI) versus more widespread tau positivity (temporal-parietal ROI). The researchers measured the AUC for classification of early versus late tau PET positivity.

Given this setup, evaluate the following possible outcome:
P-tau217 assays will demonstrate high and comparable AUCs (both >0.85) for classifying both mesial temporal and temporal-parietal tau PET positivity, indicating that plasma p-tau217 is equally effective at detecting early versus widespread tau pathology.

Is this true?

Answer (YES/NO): NO